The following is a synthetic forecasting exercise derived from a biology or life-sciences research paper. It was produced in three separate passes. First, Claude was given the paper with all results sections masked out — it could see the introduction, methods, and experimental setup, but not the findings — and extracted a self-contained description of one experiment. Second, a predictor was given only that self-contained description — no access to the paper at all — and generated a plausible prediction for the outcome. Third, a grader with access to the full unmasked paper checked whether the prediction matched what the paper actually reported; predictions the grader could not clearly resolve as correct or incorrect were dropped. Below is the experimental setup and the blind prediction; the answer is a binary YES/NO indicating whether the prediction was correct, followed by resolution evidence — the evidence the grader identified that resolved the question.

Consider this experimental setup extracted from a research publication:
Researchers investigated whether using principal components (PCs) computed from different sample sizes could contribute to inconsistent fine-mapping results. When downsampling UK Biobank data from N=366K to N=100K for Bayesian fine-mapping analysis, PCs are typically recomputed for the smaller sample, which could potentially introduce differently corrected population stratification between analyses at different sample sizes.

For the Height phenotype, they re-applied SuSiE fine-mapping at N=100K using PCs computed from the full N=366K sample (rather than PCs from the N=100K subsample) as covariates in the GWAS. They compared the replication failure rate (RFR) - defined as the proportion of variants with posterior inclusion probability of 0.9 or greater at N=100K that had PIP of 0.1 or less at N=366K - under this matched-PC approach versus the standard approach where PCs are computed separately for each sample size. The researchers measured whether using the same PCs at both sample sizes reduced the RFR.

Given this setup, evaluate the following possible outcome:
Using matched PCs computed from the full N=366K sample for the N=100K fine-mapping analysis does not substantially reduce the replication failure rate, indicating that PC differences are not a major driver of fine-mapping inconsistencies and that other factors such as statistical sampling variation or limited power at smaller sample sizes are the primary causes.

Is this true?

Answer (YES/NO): YES